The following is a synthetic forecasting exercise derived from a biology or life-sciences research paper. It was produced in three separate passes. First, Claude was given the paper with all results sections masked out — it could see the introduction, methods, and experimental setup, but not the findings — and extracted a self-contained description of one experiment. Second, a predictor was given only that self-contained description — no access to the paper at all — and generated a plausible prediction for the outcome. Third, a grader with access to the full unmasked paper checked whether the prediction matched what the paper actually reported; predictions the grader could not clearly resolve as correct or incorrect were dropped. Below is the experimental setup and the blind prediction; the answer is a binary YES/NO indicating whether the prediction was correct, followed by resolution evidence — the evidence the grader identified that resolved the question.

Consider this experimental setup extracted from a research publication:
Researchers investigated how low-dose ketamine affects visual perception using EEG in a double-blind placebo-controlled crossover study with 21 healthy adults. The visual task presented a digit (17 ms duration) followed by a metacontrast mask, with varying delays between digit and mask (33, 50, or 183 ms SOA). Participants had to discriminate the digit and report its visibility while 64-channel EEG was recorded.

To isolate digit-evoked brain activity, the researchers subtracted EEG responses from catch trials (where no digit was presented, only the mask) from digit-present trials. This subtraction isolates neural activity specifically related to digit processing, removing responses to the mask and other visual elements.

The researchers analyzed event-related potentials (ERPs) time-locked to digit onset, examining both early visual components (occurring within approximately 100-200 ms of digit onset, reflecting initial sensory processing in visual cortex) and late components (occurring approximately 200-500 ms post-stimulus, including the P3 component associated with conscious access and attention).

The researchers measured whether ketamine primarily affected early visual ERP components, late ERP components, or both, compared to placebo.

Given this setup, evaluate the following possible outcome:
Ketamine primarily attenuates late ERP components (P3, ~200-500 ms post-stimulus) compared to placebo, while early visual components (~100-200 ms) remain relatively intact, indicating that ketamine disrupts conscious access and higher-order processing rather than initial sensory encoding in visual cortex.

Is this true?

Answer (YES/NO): NO